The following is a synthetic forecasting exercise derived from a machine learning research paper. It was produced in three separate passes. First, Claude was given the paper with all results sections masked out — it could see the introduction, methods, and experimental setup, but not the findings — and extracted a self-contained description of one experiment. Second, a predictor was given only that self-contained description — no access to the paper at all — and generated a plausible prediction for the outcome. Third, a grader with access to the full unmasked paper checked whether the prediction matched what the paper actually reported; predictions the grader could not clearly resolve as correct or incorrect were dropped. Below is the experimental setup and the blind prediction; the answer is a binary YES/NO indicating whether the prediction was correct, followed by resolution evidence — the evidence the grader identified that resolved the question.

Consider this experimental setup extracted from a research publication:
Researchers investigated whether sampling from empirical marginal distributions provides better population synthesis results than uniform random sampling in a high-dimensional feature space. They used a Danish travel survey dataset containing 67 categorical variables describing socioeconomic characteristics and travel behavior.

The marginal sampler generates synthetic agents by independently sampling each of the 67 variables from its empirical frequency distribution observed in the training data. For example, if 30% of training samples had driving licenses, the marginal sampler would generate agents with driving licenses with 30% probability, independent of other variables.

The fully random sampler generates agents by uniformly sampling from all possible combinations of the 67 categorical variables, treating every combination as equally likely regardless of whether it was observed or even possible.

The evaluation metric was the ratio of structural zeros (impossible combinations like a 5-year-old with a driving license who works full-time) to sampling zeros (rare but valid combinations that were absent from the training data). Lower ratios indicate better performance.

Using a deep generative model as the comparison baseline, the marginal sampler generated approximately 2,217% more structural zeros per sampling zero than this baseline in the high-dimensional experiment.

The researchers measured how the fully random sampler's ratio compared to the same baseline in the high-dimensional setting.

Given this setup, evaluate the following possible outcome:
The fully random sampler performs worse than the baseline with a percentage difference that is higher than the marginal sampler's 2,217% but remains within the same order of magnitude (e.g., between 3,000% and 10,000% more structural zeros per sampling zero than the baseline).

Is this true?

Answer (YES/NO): NO